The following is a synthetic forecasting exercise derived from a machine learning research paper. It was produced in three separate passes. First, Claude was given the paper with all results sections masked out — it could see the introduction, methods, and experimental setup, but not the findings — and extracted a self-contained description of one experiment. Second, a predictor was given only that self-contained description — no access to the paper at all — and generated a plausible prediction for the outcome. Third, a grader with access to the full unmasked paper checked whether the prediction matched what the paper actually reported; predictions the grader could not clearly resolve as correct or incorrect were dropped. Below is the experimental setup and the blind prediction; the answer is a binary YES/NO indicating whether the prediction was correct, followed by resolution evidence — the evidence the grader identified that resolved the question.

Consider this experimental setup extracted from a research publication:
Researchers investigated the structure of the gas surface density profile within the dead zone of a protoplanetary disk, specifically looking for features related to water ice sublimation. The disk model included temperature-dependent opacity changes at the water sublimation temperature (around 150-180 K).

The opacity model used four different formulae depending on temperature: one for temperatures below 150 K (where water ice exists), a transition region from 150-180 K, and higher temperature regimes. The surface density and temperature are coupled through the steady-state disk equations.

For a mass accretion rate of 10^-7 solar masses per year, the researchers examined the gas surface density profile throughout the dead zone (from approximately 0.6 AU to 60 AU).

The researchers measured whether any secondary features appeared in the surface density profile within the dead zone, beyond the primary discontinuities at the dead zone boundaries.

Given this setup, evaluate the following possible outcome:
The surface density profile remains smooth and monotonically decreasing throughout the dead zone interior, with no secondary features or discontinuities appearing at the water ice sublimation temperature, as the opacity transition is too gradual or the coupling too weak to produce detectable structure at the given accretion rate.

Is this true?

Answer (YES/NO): NO